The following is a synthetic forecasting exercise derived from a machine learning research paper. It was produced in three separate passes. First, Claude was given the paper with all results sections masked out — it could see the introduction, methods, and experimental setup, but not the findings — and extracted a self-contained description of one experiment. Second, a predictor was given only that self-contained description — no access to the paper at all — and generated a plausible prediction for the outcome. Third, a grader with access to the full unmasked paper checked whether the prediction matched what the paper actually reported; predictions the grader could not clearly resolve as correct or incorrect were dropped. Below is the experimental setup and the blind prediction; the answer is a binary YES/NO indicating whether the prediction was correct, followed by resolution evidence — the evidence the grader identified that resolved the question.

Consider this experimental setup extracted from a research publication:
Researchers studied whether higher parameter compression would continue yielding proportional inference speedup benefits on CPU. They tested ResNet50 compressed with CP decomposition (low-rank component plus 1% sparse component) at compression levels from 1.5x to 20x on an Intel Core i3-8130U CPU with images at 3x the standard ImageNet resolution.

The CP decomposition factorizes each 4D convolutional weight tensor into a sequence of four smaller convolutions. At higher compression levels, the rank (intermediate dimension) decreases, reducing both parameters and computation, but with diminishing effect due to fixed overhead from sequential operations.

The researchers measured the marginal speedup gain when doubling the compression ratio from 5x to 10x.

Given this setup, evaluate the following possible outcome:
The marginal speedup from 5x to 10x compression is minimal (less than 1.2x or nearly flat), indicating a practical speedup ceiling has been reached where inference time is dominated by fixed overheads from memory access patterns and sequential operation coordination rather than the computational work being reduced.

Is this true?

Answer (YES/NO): NO